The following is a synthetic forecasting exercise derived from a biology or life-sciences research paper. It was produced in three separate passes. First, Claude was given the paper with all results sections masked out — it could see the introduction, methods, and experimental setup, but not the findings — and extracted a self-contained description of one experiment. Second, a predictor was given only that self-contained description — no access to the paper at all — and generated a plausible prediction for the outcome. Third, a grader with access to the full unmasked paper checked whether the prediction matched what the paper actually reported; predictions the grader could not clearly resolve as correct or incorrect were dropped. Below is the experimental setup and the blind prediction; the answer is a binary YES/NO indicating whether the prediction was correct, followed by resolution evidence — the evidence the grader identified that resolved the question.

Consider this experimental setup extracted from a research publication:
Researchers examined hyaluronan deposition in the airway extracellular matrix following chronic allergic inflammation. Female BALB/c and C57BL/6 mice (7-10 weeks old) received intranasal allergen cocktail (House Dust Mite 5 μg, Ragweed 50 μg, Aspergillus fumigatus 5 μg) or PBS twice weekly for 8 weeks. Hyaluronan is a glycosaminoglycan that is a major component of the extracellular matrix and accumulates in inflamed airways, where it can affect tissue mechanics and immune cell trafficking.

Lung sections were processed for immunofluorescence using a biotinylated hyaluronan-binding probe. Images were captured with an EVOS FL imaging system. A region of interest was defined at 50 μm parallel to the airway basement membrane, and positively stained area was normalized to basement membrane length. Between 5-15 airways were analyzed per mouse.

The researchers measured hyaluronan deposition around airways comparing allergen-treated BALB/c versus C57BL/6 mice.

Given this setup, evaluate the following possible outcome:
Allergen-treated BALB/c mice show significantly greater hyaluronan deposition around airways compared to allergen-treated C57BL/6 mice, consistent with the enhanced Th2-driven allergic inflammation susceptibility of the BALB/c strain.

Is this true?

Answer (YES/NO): NO